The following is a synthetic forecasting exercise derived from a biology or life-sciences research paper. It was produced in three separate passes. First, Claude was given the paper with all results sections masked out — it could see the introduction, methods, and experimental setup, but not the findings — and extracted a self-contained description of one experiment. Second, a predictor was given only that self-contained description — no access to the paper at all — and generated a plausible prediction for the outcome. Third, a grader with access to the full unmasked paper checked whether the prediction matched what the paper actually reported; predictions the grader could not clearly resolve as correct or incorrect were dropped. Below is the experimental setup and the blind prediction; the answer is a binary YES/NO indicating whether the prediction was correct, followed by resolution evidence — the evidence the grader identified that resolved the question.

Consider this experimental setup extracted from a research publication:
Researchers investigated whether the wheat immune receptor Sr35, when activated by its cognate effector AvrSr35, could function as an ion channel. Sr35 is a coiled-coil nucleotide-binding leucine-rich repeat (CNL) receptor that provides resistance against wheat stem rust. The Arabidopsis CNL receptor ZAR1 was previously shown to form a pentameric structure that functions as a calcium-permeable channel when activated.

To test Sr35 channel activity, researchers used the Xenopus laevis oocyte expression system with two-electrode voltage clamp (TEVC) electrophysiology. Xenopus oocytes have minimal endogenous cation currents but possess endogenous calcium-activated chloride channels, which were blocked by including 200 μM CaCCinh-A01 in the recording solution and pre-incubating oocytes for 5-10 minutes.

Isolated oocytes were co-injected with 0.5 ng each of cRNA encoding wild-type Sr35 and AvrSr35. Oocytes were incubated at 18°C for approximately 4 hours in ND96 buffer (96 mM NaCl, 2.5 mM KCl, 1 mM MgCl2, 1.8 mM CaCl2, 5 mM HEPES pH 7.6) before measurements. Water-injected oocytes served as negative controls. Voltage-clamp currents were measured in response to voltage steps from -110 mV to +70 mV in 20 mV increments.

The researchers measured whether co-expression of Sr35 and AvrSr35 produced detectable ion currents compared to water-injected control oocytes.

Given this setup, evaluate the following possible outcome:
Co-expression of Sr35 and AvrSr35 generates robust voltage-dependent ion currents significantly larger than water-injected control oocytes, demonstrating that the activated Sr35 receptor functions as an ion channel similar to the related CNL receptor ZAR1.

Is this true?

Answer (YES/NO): YES